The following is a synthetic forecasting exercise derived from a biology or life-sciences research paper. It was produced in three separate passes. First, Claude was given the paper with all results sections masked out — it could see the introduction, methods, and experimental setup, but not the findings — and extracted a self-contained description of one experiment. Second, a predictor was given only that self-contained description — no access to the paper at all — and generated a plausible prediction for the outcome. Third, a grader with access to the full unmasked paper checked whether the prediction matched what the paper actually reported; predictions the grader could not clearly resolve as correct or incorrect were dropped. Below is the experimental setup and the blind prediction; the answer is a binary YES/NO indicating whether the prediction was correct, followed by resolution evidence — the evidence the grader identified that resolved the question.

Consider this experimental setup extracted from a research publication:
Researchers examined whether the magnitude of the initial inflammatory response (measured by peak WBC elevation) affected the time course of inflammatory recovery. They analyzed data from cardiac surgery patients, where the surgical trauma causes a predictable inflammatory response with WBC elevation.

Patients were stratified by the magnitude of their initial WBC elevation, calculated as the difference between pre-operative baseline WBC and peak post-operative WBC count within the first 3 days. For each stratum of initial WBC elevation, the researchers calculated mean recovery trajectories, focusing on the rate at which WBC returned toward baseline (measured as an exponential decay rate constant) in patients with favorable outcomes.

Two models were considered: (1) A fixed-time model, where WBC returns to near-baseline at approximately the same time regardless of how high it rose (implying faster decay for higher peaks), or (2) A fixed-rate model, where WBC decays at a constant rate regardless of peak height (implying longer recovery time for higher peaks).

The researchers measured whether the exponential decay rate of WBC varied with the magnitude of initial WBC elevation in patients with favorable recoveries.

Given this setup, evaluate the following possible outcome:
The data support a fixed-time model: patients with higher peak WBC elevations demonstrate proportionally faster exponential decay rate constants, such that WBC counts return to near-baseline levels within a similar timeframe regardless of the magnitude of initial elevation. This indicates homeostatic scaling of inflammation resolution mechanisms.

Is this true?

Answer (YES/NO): NO